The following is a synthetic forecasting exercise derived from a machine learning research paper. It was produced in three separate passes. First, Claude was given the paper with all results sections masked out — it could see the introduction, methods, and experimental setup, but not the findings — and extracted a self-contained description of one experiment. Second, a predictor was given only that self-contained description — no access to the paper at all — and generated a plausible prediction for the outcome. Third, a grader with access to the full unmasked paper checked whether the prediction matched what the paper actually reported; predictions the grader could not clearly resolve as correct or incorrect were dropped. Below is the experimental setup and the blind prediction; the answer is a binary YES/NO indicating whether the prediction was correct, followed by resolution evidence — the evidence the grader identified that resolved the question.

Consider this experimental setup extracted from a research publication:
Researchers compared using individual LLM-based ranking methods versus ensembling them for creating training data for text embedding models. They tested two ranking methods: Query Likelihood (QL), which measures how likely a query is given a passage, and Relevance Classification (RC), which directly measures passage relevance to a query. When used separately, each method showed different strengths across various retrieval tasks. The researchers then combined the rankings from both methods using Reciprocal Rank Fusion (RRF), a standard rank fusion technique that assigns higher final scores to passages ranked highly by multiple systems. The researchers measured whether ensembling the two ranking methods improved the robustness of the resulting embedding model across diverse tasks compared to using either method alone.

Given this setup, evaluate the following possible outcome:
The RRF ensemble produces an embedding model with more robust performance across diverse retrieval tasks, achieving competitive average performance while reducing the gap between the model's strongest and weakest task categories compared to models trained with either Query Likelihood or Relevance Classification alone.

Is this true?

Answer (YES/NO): YES